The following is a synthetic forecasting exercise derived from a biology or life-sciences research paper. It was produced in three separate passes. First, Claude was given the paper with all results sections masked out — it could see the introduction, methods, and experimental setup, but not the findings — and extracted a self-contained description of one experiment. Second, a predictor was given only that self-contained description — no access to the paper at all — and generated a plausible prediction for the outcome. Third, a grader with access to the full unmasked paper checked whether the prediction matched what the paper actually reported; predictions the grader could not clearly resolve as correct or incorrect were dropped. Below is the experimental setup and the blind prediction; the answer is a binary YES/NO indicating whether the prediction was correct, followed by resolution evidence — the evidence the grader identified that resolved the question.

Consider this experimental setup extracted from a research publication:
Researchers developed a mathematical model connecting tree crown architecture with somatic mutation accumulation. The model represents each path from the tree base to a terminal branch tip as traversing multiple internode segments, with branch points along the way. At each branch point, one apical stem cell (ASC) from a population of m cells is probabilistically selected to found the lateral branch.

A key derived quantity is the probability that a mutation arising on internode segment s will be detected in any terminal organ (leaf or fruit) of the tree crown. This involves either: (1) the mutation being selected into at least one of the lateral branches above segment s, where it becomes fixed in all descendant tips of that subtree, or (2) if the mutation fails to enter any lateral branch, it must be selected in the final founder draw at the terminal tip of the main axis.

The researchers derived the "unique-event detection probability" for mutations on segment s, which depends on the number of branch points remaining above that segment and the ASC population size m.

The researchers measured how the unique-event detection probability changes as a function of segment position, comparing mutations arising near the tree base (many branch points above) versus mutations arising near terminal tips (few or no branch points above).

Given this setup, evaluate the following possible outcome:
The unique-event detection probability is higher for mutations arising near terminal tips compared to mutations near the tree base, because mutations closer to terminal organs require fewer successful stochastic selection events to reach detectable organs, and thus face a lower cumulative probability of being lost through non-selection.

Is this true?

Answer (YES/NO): NO